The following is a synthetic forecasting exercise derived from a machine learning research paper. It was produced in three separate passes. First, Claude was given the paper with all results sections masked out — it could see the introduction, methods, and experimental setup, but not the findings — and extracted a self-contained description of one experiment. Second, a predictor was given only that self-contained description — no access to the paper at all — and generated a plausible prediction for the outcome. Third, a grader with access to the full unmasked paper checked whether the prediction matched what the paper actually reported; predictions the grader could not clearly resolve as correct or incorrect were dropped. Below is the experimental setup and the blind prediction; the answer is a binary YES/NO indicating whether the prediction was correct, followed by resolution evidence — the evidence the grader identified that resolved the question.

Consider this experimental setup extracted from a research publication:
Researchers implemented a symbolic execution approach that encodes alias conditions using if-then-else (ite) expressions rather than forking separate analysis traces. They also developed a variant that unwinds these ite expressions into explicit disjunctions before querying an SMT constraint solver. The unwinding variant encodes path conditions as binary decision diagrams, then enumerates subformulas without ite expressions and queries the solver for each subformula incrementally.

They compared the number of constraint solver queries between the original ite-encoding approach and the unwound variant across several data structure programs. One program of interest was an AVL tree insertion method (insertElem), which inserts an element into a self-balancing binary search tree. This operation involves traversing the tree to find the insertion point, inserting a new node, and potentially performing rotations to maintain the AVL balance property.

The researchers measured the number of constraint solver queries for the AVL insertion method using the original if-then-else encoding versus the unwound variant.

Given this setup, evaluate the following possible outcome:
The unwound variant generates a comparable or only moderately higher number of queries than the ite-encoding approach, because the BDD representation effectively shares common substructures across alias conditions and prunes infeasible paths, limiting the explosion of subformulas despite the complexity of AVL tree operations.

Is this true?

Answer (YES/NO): NO